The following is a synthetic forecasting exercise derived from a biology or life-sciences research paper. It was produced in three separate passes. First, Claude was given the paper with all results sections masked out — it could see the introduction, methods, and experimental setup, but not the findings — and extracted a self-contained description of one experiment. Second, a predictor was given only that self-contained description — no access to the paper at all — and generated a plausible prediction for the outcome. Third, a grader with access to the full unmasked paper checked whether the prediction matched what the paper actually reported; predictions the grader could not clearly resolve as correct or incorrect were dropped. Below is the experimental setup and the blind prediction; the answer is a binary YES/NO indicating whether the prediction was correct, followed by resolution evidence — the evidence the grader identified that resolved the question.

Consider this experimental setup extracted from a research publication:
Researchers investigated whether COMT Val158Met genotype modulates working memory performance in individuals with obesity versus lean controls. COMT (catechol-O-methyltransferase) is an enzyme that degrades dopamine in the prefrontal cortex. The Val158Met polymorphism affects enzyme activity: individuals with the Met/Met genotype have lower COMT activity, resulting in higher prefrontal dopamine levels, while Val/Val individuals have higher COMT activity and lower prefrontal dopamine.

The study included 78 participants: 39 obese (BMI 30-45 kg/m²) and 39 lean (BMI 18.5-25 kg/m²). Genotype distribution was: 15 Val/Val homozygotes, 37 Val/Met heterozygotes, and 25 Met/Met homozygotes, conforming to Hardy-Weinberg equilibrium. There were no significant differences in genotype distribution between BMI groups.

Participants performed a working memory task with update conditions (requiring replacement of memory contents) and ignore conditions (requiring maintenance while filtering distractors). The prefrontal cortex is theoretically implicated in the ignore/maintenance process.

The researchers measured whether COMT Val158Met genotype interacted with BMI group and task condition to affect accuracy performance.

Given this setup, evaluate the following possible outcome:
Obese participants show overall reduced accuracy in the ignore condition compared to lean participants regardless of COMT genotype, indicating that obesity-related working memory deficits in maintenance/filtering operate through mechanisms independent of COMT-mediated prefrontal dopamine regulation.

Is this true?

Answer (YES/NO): NO